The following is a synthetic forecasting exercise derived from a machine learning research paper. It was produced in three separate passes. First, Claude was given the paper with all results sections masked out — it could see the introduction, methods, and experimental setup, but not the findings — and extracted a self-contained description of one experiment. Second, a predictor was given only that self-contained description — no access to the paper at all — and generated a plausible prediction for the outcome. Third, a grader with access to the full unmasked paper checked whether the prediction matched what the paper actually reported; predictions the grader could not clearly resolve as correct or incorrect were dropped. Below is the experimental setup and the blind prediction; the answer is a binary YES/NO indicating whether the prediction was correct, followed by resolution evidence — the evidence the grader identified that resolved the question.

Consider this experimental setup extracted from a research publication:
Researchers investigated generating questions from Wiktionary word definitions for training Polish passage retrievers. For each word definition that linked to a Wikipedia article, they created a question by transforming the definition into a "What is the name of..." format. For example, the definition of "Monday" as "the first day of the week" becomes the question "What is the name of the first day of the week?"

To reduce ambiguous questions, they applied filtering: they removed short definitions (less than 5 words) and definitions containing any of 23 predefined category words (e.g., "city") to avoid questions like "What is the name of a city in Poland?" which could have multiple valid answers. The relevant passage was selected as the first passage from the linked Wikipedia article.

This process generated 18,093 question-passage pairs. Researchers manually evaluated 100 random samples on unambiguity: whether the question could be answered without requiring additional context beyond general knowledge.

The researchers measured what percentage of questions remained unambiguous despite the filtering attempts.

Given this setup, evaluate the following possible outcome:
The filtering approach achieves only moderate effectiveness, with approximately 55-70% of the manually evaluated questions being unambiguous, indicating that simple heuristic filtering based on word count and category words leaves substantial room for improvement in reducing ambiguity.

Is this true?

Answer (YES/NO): NO